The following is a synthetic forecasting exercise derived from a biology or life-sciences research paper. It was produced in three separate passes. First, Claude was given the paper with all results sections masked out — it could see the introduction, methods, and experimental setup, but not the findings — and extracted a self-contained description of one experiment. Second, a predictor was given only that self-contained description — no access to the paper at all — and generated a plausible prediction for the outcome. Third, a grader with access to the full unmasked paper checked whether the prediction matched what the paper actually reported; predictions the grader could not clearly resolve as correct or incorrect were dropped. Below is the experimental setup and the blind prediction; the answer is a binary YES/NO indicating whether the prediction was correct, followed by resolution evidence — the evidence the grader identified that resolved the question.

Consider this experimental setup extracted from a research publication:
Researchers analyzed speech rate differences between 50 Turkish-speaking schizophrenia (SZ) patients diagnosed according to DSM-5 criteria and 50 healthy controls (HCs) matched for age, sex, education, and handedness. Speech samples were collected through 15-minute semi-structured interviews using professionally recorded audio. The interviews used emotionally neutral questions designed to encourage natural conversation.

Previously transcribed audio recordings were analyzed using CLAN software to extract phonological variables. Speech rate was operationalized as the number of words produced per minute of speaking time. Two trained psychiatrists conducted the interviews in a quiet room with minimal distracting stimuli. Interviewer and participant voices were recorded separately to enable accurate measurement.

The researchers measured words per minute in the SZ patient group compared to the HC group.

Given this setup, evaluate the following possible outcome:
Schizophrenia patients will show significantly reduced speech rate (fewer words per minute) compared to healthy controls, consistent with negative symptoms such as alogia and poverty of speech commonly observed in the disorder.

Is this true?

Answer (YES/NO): YES